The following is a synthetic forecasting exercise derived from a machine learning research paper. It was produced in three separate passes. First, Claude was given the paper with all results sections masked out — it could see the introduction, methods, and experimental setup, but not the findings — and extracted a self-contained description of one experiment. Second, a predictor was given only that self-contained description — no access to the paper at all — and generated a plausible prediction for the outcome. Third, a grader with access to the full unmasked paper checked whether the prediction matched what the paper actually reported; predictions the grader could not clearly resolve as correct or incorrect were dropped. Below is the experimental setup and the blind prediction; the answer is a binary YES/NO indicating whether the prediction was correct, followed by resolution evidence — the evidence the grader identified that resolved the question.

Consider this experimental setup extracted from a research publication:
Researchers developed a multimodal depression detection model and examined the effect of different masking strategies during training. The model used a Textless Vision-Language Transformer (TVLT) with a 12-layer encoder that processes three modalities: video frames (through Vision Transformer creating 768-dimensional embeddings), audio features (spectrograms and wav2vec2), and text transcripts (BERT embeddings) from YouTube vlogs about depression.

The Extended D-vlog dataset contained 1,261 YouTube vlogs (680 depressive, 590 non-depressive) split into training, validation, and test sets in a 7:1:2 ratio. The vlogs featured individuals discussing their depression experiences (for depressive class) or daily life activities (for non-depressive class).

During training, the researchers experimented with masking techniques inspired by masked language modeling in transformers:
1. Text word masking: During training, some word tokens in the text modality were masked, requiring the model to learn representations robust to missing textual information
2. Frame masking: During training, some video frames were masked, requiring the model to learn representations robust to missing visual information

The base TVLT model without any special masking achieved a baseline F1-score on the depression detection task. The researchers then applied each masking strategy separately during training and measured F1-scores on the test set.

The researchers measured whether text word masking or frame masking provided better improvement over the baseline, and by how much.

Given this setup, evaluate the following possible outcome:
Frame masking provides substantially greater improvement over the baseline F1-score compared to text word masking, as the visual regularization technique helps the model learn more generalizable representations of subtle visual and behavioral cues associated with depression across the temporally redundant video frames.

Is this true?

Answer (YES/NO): NO